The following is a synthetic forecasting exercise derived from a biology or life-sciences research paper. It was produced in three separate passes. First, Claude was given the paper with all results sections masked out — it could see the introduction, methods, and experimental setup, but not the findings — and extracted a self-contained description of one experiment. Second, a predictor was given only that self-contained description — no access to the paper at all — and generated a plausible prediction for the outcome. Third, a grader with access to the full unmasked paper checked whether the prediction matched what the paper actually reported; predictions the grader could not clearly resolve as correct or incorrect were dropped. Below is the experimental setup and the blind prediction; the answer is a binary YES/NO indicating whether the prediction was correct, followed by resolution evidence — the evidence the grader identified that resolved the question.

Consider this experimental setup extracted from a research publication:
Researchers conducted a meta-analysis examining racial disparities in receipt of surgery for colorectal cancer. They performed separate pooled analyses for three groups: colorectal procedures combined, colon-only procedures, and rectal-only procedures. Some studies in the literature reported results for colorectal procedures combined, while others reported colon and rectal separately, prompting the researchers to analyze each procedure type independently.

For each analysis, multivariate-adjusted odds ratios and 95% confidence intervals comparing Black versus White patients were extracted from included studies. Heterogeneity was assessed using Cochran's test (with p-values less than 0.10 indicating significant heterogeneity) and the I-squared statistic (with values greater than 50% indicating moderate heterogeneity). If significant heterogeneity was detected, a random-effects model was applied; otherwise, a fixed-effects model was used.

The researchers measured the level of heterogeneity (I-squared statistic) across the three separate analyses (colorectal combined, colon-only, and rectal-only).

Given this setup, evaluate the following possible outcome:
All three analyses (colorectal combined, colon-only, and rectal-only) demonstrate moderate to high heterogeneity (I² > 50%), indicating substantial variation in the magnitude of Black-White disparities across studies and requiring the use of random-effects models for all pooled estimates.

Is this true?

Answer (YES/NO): NO